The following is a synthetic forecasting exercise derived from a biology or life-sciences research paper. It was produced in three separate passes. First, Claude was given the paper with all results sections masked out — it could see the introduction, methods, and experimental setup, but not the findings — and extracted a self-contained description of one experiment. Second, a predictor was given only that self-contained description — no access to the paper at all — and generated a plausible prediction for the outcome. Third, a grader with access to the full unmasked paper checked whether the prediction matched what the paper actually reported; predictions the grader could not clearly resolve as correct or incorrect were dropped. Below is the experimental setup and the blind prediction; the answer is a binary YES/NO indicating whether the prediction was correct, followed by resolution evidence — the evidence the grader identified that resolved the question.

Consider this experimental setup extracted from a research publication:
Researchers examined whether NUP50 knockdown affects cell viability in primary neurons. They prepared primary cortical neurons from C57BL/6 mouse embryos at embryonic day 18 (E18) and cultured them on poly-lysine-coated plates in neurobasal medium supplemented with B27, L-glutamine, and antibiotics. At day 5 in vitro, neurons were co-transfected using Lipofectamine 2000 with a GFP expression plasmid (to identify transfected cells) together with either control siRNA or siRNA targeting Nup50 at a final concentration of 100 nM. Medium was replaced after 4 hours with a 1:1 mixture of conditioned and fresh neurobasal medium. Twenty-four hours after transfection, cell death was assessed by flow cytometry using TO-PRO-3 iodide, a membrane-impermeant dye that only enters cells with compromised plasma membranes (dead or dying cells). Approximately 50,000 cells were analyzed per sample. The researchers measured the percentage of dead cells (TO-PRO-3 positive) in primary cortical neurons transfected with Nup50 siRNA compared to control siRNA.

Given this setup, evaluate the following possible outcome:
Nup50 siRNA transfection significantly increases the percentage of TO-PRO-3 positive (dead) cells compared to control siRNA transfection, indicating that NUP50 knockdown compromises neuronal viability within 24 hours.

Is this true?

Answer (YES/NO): YES